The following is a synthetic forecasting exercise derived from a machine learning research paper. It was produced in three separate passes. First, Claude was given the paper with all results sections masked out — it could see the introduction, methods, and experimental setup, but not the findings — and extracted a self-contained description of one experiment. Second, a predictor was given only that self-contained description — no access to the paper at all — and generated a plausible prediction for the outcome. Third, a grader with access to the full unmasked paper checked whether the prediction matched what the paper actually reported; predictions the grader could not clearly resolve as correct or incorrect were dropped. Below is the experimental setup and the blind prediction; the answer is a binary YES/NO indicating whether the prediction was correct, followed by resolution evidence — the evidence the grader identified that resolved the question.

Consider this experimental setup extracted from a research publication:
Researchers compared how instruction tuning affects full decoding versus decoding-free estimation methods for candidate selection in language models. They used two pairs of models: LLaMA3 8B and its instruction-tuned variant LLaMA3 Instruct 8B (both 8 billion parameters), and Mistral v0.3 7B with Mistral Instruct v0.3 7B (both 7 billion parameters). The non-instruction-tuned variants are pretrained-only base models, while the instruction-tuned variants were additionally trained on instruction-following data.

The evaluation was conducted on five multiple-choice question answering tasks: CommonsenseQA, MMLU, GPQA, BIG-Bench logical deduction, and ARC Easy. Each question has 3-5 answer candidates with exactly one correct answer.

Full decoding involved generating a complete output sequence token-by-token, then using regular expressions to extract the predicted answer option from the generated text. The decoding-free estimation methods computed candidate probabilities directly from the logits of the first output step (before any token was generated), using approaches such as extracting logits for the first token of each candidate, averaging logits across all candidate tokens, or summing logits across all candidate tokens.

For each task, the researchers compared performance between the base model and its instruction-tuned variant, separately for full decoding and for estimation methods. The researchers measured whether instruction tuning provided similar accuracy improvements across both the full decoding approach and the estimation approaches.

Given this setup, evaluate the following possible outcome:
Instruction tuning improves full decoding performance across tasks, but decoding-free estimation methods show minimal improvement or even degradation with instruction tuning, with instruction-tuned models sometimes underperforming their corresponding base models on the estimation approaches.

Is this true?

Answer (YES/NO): NO